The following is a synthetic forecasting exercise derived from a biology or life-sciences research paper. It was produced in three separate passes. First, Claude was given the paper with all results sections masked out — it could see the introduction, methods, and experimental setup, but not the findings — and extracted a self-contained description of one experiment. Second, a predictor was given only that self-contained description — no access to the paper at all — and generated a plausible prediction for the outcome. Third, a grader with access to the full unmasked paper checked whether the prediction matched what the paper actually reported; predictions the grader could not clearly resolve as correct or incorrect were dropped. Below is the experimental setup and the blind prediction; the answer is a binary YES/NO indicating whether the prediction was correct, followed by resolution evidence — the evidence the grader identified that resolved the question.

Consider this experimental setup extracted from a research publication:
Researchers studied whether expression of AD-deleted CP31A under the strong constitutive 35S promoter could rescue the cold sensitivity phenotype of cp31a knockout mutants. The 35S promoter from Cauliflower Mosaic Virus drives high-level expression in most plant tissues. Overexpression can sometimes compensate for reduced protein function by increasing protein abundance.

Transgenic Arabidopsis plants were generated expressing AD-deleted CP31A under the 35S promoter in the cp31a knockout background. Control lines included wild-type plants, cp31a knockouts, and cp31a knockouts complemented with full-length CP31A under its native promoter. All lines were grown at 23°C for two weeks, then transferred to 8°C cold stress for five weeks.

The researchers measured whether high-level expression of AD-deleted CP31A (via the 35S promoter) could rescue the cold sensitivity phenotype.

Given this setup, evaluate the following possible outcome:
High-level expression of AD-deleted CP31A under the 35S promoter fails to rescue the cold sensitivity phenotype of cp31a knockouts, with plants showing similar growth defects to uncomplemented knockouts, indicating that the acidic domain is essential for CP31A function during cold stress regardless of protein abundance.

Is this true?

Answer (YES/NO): YES